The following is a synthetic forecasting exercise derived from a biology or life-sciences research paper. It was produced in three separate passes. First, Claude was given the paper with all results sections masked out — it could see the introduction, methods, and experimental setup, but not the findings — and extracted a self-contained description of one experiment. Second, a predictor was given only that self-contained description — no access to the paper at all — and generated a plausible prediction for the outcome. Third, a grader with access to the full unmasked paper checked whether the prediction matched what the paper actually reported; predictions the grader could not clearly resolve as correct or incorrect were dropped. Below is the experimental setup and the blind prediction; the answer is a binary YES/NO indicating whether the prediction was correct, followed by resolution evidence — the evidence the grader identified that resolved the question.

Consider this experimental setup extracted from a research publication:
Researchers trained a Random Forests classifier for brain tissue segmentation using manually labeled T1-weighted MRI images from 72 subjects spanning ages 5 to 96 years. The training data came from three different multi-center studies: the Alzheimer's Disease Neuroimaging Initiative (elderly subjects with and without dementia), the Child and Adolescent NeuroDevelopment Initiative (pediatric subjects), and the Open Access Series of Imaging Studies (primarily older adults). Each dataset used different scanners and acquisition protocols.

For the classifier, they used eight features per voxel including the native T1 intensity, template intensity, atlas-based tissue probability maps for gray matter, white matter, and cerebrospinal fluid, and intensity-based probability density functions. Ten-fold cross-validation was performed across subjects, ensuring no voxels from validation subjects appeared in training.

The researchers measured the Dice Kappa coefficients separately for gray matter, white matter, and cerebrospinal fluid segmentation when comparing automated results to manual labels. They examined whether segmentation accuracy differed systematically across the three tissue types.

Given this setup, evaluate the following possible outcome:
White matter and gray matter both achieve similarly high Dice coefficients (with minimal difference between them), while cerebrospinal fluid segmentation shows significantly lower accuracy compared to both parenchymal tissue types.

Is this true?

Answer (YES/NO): YES